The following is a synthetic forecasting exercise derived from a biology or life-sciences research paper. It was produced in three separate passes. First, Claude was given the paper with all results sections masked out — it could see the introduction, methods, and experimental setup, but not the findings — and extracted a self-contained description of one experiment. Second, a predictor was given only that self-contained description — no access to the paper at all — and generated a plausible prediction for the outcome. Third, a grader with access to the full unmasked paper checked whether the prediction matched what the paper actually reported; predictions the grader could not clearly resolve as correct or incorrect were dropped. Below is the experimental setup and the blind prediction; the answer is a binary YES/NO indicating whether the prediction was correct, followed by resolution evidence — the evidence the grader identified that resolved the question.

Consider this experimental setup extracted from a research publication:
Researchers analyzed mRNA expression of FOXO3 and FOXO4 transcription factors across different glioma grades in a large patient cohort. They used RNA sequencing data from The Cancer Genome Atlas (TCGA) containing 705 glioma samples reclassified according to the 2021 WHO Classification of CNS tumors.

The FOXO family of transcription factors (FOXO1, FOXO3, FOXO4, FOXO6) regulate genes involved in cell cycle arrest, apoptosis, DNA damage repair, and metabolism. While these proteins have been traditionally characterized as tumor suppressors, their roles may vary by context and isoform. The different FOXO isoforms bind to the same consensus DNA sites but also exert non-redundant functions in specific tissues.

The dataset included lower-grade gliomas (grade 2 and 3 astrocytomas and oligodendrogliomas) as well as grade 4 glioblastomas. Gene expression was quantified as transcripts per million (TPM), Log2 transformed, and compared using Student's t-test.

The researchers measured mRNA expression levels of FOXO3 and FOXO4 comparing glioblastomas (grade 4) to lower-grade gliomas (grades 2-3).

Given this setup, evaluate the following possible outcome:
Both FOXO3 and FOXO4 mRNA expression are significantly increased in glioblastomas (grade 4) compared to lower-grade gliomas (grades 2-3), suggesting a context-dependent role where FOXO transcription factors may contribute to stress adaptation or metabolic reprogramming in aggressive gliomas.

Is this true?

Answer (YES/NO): NO